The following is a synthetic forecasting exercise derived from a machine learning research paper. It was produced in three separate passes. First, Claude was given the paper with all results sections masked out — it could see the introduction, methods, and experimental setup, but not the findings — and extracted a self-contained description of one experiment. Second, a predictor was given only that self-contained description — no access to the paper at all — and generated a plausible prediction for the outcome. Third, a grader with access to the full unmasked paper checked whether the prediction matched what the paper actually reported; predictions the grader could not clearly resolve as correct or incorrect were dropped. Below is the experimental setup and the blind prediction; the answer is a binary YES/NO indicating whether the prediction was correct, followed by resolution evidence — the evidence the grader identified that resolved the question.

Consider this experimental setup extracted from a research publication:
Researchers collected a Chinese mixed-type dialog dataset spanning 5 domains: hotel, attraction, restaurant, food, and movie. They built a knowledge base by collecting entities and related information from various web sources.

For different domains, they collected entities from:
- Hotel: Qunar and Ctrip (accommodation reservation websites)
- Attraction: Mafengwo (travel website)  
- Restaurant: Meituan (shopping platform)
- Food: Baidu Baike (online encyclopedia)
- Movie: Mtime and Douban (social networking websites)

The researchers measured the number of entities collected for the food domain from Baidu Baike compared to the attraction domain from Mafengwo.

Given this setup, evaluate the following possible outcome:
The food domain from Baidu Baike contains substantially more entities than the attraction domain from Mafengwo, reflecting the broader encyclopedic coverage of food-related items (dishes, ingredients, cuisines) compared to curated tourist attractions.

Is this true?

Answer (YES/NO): YES